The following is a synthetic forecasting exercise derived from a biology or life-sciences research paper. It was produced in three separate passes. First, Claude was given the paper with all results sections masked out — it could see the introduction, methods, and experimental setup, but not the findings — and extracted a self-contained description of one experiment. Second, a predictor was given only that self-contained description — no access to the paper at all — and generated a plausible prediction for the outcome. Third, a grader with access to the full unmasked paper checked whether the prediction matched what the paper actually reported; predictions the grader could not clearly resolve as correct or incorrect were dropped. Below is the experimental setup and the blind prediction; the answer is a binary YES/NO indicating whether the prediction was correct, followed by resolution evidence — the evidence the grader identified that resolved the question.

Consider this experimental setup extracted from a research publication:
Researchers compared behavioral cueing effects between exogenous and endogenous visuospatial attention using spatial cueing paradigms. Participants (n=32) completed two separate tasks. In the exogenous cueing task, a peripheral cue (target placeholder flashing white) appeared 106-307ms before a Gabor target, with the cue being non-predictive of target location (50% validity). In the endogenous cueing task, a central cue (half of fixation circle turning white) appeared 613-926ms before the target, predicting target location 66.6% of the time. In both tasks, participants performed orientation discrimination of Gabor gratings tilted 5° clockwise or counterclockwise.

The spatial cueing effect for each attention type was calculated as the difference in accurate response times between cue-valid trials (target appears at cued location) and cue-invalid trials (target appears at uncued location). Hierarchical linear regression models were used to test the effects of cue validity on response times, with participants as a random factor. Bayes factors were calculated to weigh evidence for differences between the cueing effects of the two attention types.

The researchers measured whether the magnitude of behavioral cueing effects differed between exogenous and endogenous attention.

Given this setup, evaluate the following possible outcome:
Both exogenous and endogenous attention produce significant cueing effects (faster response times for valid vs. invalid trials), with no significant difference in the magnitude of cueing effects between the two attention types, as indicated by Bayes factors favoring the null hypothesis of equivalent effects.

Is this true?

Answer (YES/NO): YES